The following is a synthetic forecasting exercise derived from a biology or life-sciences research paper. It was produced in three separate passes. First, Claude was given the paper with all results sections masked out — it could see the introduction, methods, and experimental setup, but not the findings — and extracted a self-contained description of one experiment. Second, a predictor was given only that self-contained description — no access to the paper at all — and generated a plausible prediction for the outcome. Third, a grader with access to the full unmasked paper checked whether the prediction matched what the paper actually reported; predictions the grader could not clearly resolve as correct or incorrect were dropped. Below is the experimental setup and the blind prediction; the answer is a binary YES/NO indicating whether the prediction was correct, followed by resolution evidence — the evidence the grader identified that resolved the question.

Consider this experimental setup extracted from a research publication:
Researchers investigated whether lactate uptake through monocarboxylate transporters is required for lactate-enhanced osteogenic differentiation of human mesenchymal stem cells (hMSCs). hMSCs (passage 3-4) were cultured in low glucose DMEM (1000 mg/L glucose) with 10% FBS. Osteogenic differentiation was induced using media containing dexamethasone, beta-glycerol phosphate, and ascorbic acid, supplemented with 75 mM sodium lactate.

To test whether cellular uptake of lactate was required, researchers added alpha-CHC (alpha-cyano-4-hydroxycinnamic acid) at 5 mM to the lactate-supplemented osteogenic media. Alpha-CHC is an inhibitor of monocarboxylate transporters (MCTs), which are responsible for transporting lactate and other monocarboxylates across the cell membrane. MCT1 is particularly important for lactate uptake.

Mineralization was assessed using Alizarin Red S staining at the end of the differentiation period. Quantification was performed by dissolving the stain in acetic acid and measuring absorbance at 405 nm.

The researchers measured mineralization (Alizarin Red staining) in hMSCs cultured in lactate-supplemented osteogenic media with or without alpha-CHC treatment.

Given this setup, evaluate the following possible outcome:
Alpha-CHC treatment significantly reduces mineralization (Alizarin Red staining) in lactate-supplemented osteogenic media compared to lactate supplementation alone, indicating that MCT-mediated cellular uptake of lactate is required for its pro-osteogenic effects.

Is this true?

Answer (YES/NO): YES